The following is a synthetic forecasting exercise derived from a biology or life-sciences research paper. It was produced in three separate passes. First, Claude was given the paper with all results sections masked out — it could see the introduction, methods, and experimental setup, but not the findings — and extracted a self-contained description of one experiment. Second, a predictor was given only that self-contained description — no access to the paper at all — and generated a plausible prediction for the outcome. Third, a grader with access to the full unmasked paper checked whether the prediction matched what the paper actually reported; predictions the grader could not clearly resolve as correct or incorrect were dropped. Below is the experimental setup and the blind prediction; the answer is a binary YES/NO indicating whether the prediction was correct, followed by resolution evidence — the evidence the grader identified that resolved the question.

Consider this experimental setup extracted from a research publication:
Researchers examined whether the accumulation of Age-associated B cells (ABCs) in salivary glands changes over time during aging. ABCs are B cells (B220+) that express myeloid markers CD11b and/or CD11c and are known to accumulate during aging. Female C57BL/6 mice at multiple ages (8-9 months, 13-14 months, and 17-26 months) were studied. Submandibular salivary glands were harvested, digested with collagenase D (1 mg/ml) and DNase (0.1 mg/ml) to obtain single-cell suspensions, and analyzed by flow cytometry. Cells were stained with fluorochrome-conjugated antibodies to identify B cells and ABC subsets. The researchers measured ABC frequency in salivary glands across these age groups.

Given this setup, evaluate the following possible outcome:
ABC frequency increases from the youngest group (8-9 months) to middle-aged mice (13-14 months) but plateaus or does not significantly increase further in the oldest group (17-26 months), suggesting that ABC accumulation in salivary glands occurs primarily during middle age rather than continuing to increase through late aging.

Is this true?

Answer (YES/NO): NO